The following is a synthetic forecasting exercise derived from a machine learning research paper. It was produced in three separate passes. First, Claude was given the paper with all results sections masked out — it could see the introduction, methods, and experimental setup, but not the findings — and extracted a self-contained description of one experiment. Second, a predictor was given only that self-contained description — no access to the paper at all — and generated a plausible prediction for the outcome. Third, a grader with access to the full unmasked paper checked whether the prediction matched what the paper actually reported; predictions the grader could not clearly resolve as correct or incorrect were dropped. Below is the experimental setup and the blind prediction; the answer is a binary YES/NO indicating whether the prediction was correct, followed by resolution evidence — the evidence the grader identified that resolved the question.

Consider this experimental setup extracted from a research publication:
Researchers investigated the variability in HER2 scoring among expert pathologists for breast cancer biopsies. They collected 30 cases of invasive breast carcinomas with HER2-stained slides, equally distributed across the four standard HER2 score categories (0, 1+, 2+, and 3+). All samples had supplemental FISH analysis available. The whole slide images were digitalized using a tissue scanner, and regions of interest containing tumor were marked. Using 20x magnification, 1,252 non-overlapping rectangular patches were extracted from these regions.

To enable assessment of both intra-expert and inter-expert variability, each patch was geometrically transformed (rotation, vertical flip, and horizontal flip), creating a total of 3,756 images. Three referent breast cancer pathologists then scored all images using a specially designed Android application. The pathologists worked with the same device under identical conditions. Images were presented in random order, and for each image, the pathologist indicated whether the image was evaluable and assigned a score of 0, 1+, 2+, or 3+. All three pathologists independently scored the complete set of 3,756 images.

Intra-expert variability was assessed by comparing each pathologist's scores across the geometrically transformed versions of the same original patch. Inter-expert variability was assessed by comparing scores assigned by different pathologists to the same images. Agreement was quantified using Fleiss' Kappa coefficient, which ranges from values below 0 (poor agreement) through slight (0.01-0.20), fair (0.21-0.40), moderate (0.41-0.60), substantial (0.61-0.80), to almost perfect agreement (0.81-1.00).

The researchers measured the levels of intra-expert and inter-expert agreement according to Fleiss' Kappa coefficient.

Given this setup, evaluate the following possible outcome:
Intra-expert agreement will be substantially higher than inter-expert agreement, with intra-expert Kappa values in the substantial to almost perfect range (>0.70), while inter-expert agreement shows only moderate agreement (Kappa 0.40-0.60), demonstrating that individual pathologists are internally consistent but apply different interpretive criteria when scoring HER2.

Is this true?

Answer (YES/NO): NO